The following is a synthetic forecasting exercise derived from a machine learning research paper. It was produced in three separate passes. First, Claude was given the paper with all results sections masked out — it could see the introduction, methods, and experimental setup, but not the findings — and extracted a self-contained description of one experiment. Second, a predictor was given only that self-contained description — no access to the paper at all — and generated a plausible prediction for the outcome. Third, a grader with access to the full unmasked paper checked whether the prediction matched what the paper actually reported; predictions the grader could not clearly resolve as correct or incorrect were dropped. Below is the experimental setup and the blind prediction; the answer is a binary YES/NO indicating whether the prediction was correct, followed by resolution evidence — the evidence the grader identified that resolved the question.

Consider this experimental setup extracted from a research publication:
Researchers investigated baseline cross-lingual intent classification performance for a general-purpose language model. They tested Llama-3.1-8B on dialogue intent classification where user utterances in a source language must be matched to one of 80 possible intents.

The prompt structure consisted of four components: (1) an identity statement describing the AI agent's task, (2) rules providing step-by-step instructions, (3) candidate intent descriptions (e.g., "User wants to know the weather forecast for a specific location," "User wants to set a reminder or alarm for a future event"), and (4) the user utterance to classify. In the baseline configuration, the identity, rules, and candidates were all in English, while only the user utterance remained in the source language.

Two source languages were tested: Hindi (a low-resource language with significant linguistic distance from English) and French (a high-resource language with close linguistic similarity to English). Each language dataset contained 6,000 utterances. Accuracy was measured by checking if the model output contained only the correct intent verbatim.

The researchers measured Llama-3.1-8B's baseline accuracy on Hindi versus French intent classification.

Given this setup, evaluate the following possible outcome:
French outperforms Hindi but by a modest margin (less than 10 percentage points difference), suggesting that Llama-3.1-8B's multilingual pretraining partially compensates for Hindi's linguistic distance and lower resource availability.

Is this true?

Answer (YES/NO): NO